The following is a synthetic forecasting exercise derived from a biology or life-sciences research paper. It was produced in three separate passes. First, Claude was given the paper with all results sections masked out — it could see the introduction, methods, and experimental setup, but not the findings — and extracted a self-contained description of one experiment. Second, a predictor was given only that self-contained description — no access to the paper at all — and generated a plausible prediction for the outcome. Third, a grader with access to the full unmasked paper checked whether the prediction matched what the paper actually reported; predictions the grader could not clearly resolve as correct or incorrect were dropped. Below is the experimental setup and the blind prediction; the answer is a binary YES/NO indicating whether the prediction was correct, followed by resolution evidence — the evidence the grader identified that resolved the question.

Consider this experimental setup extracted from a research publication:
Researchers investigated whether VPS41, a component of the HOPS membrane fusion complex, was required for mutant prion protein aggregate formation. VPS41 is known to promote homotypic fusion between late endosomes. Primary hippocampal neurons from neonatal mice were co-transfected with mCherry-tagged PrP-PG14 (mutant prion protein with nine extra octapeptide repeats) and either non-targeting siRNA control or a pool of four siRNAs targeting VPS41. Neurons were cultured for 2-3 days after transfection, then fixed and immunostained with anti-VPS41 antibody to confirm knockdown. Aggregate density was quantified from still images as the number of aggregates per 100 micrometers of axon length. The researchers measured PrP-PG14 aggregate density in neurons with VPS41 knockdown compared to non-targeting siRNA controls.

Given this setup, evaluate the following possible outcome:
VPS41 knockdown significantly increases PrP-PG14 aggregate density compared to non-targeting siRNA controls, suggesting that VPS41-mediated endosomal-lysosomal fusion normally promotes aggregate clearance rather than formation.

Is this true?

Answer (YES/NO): NO